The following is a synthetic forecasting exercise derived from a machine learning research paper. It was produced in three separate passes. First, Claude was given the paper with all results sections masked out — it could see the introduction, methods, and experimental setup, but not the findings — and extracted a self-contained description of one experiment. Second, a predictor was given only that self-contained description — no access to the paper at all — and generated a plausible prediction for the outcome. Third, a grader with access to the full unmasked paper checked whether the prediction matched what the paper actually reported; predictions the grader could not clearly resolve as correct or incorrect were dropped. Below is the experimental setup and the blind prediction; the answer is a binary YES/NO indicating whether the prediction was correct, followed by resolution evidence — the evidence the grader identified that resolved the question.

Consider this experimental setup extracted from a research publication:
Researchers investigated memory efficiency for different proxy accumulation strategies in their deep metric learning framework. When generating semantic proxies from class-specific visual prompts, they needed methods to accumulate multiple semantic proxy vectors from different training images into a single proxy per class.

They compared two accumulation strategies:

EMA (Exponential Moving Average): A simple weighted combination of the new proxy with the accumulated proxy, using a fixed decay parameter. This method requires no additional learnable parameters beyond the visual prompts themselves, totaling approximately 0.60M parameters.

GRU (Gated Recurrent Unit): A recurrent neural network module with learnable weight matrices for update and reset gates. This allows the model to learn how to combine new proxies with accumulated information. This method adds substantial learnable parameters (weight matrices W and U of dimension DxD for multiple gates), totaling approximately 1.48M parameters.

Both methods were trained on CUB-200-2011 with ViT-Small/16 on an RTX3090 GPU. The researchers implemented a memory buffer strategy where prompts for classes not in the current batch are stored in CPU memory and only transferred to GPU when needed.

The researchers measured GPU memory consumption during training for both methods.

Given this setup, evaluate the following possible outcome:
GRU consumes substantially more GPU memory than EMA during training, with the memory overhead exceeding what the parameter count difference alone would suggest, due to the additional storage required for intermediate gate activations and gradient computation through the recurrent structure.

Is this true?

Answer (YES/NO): NO